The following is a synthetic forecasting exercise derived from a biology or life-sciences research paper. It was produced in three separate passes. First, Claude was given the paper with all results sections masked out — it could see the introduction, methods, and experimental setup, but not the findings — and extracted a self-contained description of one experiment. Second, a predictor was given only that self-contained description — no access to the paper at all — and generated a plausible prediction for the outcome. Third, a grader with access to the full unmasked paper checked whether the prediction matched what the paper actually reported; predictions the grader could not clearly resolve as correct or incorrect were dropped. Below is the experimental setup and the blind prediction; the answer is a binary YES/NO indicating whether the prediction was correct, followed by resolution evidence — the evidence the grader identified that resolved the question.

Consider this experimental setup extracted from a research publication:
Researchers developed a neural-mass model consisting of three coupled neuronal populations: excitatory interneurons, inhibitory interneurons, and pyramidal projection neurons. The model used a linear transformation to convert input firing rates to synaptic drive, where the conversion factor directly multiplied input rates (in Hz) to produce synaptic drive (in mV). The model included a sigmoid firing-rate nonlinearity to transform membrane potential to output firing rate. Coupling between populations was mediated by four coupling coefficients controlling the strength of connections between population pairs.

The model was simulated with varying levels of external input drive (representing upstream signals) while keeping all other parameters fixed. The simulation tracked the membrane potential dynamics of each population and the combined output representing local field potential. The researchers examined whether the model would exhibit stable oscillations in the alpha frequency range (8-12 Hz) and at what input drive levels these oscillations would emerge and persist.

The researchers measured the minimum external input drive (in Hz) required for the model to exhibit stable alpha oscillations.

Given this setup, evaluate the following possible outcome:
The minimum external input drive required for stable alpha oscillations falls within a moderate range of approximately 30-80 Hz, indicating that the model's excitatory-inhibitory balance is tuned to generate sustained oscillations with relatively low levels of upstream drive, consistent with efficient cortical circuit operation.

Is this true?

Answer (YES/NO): NO